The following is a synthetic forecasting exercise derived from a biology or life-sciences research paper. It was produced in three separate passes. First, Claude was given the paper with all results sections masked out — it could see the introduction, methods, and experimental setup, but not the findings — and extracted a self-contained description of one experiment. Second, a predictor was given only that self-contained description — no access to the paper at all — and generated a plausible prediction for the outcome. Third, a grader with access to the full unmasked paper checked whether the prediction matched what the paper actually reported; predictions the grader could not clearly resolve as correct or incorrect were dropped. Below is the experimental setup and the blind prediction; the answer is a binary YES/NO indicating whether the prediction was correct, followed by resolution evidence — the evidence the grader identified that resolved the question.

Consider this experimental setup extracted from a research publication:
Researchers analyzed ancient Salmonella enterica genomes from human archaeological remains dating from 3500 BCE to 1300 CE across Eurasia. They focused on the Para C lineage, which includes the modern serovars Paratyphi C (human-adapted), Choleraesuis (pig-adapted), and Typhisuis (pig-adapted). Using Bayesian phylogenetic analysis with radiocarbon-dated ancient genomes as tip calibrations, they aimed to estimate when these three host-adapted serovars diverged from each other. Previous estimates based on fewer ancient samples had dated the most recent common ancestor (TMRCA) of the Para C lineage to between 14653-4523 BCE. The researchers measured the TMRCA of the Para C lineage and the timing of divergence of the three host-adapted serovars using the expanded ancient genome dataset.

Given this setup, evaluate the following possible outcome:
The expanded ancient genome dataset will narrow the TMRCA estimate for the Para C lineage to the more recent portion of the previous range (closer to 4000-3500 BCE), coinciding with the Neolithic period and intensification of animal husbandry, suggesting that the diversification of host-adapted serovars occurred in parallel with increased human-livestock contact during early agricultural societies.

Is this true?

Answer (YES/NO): NO